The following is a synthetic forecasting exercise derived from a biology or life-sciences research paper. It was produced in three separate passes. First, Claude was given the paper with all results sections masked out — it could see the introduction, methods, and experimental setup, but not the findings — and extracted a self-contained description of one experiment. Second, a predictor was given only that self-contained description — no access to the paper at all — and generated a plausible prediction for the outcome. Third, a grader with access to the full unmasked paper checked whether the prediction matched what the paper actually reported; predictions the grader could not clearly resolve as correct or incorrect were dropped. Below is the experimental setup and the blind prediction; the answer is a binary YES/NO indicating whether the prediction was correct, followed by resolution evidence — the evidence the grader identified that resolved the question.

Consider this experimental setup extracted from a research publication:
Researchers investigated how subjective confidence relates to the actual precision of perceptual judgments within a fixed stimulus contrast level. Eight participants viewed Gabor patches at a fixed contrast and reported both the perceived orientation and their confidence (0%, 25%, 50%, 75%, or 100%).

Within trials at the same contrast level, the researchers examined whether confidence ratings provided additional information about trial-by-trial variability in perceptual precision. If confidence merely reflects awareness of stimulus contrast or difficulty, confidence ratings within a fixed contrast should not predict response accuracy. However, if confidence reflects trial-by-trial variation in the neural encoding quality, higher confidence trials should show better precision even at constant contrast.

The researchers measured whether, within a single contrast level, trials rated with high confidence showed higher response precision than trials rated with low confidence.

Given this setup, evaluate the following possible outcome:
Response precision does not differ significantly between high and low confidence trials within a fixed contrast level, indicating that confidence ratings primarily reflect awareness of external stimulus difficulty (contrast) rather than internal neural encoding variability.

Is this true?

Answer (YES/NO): NO